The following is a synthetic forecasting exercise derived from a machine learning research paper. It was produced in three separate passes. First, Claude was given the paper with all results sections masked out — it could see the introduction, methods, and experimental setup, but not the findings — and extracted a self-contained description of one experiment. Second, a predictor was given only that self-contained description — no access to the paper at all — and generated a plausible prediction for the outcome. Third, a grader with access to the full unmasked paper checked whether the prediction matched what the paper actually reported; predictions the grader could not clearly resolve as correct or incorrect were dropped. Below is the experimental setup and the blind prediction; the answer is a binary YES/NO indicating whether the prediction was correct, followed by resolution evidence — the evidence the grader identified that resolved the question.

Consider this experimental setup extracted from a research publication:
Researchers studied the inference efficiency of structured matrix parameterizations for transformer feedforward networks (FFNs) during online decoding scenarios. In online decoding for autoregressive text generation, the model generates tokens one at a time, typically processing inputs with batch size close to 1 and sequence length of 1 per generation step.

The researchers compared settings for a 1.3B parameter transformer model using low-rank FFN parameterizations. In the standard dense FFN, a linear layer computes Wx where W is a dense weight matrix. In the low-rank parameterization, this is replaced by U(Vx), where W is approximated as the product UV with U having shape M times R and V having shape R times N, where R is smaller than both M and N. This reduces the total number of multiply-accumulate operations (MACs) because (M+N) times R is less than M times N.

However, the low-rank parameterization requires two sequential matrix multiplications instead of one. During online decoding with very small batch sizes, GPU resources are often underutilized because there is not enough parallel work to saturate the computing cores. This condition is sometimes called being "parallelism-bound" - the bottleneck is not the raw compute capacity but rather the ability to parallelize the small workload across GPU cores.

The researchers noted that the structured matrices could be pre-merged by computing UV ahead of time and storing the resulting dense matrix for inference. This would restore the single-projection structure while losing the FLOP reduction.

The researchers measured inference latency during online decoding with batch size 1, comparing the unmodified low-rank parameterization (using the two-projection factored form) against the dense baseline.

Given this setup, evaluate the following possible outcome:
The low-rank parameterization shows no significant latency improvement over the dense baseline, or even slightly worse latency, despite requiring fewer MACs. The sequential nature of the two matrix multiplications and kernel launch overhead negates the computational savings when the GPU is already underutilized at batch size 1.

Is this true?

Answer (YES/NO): YES